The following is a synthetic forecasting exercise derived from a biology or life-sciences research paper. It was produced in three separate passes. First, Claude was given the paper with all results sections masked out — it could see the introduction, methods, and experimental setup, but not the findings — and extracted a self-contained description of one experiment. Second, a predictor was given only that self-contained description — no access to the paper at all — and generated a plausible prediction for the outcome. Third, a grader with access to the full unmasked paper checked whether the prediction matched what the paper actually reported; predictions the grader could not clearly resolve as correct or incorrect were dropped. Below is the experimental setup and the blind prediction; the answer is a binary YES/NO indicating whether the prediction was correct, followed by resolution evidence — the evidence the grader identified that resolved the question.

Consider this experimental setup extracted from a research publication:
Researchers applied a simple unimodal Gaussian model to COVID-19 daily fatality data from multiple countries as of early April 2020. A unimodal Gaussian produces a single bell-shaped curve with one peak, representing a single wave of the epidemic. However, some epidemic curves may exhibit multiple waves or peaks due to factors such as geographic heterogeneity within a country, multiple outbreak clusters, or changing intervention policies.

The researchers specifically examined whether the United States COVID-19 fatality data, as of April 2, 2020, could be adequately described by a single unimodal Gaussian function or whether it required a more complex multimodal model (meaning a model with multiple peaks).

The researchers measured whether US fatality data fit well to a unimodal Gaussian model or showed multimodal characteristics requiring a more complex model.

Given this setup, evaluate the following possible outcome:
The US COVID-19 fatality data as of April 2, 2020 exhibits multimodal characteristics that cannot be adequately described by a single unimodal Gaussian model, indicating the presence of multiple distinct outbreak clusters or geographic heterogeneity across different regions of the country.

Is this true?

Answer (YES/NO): YES